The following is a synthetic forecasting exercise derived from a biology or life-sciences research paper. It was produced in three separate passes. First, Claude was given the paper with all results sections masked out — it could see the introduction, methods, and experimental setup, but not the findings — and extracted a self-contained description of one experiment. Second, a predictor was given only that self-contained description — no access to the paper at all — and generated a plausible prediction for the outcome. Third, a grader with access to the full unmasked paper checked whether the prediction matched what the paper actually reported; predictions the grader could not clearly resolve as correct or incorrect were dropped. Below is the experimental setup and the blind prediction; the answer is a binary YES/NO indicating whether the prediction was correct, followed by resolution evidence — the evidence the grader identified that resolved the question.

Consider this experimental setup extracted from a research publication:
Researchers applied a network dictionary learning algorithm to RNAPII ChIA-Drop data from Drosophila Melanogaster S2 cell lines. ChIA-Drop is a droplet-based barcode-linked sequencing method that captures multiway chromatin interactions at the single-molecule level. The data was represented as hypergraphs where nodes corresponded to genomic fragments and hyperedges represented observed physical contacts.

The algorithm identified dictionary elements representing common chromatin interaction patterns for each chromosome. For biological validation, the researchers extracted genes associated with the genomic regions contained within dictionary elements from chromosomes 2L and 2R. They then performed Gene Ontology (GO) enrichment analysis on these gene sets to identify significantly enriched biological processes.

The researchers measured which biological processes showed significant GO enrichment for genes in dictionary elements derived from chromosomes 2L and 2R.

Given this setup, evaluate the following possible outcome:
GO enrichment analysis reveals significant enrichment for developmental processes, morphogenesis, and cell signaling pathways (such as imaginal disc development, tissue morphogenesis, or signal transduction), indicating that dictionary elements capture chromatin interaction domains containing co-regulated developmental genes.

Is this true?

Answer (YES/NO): NO